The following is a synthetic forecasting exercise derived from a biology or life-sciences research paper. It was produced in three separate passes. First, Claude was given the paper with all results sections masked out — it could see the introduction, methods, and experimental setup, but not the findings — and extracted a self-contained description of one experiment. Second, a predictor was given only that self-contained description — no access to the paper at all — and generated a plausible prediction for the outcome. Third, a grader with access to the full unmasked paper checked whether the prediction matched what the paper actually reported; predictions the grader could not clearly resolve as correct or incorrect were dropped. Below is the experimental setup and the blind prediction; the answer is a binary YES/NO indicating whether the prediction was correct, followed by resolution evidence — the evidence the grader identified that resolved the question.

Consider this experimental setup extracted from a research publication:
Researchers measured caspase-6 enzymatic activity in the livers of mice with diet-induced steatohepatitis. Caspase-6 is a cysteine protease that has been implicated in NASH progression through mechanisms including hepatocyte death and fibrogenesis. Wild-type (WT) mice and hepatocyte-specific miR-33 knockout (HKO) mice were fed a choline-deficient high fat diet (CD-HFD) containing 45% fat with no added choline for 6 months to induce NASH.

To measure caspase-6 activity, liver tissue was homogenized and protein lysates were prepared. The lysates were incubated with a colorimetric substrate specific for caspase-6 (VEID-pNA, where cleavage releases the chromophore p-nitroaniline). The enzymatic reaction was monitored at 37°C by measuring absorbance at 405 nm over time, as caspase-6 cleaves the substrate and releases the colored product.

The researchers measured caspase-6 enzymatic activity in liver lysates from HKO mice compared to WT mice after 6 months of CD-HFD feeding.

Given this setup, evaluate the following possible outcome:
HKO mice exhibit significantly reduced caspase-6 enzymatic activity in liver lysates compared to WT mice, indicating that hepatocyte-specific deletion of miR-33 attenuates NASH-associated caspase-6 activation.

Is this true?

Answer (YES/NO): YES